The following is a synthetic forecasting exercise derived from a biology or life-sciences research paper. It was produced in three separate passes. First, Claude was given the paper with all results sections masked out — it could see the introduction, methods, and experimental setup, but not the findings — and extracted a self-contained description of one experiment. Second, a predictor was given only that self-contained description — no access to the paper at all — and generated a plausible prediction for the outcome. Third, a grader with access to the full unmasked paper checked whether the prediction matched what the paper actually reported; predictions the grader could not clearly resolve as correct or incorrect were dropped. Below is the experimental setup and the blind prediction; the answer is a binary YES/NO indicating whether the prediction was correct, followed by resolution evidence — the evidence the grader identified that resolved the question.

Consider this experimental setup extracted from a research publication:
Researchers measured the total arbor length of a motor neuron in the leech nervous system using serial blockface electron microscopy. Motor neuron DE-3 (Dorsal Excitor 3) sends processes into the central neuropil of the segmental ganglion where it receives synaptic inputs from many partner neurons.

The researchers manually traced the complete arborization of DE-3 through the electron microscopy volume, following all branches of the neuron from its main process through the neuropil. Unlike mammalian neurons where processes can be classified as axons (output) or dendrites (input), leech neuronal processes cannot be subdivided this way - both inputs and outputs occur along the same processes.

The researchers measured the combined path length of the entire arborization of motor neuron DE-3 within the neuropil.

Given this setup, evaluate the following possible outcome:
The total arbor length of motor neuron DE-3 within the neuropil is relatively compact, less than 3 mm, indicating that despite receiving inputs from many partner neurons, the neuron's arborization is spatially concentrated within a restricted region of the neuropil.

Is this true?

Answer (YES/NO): NO